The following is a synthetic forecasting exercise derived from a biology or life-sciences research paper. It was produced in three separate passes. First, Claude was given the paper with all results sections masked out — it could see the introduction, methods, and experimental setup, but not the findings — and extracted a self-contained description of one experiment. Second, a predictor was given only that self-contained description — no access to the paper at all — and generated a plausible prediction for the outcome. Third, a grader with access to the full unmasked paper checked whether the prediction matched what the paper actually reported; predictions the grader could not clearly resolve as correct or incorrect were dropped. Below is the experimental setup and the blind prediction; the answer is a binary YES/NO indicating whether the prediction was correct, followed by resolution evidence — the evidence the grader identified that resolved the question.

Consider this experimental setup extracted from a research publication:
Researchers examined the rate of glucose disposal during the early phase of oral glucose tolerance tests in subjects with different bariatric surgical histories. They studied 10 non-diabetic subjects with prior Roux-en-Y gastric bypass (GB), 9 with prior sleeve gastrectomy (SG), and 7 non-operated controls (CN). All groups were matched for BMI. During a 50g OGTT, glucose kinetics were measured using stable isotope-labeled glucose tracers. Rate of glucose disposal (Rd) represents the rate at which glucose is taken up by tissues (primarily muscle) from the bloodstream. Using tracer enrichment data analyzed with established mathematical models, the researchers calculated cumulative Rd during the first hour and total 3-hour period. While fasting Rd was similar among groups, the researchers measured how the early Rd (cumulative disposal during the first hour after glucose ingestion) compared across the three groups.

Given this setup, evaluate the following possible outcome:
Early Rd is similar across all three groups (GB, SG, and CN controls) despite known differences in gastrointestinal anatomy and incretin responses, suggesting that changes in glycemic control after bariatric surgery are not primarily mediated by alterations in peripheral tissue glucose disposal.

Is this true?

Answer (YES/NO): NO